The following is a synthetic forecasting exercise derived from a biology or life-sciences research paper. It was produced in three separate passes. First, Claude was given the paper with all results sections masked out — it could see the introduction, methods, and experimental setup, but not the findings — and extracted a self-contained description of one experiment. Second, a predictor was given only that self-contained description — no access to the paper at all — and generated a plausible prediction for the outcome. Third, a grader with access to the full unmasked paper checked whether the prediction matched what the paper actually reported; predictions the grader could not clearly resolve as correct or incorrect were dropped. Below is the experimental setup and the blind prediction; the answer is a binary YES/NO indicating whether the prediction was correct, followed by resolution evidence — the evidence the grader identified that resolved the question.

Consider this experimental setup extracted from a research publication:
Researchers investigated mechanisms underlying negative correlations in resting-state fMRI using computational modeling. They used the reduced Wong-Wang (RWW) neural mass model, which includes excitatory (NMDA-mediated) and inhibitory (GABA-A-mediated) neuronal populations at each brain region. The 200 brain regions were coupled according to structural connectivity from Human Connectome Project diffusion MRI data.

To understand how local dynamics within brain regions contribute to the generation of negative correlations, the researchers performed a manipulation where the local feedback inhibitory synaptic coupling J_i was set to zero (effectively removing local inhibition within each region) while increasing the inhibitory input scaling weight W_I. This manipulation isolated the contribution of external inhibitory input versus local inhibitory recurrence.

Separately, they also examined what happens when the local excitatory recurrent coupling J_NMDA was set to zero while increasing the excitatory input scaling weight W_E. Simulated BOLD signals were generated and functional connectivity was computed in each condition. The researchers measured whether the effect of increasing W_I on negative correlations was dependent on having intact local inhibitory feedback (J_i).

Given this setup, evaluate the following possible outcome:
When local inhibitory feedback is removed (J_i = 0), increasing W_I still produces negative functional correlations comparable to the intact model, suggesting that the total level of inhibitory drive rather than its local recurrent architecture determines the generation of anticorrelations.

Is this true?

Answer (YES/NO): NO